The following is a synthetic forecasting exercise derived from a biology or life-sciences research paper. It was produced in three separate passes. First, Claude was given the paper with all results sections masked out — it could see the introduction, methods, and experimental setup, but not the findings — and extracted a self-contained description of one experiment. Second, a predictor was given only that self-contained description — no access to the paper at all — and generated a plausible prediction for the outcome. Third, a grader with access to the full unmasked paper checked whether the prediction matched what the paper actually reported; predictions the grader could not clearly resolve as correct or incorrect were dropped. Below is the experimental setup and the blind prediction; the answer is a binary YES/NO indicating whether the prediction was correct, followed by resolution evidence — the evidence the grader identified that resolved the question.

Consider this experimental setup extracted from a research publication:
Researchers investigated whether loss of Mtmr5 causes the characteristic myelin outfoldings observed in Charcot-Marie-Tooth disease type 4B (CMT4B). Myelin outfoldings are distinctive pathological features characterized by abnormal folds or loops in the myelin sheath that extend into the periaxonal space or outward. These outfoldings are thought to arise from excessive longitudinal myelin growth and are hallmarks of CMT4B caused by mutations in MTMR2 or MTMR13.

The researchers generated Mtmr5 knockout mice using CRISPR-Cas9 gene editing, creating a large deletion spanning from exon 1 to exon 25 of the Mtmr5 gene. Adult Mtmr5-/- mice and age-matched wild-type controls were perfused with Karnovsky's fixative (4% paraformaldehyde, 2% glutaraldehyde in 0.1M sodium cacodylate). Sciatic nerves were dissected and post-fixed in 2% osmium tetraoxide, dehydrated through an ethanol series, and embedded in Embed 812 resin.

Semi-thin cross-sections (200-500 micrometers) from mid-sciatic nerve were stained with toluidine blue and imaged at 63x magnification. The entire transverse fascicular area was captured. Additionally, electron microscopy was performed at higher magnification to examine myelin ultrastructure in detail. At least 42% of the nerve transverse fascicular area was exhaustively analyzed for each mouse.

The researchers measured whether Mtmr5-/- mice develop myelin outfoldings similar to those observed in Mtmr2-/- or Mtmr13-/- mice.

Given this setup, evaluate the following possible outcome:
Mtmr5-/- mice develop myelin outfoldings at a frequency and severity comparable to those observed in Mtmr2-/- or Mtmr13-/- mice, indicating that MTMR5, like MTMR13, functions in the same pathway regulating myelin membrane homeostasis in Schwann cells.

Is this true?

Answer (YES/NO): NO